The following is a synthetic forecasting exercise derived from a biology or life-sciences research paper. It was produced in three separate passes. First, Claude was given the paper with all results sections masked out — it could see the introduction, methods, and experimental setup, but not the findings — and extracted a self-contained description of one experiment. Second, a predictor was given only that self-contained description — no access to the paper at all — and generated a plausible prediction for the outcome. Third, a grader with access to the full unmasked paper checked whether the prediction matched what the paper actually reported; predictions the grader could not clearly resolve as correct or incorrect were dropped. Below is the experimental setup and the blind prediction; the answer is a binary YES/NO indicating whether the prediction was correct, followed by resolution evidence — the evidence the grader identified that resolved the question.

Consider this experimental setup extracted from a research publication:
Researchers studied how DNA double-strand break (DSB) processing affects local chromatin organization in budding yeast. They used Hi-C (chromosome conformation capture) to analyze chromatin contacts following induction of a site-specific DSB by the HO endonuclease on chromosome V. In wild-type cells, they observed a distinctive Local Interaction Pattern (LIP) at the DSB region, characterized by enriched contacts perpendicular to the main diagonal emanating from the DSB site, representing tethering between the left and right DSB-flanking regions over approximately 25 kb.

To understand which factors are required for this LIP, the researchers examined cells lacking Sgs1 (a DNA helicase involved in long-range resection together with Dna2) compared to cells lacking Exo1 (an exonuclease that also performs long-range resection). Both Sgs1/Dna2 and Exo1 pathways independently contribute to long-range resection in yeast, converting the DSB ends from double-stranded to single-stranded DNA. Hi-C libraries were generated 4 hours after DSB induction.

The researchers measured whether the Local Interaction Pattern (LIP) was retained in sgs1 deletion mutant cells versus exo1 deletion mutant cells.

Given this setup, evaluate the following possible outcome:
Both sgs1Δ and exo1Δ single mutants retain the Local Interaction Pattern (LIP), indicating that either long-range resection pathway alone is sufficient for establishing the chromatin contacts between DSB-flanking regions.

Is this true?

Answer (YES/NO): NO